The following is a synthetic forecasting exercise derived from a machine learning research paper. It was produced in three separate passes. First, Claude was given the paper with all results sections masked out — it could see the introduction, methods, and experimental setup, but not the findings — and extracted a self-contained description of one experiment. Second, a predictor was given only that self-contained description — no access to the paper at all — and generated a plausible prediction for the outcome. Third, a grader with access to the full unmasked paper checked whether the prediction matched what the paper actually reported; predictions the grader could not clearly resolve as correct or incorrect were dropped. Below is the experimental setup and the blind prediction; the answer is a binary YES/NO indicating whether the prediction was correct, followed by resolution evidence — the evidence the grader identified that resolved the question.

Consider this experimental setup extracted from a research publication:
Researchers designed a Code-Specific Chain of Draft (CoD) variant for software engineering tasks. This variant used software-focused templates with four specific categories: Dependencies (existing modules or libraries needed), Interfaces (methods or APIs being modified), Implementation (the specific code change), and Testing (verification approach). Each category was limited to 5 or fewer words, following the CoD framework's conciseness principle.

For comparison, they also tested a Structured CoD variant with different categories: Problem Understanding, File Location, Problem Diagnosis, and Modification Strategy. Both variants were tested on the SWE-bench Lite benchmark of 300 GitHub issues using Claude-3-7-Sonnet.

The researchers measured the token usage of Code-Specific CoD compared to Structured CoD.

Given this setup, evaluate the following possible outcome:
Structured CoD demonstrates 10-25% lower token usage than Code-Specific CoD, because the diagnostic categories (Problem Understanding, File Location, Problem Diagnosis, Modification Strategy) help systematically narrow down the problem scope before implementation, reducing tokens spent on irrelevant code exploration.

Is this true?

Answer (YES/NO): NO